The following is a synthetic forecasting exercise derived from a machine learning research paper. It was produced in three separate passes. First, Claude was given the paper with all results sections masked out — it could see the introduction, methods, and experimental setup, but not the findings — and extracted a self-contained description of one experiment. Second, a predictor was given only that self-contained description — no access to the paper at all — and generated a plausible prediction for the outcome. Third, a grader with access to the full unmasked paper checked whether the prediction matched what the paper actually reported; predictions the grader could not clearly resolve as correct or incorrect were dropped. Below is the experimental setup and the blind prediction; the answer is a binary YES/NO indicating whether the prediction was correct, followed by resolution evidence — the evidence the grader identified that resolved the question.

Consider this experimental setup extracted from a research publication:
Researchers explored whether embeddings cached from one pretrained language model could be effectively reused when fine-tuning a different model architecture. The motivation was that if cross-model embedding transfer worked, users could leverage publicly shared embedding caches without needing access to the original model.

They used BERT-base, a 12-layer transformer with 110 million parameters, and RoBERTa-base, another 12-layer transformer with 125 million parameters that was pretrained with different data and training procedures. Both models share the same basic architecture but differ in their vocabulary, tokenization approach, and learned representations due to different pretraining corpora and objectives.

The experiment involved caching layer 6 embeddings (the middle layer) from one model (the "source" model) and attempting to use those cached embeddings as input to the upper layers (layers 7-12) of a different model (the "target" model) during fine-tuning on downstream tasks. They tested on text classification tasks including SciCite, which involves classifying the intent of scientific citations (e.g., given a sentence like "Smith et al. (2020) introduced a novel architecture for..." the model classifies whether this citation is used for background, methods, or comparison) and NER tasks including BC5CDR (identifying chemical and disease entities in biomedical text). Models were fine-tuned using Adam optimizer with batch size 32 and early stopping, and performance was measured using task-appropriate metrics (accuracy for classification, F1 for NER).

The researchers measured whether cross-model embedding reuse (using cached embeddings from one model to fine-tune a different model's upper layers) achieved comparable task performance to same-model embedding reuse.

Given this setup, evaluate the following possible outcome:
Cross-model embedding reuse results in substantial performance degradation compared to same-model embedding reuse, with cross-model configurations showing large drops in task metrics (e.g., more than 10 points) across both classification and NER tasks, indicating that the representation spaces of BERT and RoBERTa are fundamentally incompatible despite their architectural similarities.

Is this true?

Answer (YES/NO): NO